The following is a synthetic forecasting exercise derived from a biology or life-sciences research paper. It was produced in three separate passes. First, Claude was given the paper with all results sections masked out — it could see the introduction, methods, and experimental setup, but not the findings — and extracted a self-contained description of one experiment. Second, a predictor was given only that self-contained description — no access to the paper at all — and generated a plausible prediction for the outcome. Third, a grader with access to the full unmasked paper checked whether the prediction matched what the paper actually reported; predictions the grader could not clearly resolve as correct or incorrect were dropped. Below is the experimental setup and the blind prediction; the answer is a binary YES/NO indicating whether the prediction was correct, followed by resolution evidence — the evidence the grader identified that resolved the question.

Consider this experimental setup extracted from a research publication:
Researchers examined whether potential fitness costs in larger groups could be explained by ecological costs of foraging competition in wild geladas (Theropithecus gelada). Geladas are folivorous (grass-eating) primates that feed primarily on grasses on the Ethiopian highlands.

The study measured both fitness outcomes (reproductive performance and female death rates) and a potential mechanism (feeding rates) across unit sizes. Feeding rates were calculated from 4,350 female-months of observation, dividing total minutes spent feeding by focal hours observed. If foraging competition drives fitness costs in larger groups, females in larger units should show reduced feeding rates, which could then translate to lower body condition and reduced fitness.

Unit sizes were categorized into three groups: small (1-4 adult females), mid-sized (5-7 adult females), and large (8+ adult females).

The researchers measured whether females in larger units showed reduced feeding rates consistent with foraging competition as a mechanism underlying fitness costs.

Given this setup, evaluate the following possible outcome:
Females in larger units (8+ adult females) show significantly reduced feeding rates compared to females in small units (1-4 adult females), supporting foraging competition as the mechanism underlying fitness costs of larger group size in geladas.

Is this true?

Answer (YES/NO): NO